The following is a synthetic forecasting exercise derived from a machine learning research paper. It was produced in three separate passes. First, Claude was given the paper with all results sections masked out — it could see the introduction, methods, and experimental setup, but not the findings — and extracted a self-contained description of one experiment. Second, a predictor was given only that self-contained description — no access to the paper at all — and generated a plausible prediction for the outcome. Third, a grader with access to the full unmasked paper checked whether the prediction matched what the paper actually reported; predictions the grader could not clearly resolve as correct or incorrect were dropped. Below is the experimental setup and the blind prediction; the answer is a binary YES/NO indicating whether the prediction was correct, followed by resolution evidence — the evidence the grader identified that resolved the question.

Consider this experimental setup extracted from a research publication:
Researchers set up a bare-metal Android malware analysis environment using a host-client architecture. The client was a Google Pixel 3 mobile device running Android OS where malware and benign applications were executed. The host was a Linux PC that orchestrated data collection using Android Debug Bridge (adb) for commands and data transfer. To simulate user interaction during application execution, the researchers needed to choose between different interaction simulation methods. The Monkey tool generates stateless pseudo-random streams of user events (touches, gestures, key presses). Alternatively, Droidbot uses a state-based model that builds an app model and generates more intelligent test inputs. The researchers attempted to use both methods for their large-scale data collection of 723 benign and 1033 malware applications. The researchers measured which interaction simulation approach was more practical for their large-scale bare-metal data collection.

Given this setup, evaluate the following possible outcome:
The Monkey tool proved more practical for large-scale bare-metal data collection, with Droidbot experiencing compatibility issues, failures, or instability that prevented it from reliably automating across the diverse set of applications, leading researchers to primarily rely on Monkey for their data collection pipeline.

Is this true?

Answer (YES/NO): YES